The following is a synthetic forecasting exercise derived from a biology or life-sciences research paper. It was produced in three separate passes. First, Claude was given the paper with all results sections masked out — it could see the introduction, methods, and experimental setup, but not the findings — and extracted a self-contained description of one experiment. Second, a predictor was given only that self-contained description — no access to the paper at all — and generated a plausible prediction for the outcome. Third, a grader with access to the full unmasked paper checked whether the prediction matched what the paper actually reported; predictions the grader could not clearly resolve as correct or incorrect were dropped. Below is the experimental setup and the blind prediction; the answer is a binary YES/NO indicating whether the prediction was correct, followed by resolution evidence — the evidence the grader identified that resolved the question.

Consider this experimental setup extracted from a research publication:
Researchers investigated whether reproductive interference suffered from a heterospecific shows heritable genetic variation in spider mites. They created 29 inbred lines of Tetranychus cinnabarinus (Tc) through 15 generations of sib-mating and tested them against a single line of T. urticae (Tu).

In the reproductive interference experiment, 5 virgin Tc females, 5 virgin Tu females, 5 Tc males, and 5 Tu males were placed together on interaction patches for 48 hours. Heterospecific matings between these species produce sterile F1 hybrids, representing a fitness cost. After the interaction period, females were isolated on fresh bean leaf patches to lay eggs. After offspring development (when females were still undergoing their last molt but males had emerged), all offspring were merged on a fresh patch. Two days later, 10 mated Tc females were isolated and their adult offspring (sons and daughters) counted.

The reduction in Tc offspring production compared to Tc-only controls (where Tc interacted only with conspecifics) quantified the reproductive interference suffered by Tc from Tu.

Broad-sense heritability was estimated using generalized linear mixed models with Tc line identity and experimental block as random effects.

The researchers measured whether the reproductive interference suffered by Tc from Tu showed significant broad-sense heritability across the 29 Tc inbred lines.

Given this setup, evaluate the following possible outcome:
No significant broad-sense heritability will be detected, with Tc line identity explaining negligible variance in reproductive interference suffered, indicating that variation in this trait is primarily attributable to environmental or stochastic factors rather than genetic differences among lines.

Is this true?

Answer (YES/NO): NO